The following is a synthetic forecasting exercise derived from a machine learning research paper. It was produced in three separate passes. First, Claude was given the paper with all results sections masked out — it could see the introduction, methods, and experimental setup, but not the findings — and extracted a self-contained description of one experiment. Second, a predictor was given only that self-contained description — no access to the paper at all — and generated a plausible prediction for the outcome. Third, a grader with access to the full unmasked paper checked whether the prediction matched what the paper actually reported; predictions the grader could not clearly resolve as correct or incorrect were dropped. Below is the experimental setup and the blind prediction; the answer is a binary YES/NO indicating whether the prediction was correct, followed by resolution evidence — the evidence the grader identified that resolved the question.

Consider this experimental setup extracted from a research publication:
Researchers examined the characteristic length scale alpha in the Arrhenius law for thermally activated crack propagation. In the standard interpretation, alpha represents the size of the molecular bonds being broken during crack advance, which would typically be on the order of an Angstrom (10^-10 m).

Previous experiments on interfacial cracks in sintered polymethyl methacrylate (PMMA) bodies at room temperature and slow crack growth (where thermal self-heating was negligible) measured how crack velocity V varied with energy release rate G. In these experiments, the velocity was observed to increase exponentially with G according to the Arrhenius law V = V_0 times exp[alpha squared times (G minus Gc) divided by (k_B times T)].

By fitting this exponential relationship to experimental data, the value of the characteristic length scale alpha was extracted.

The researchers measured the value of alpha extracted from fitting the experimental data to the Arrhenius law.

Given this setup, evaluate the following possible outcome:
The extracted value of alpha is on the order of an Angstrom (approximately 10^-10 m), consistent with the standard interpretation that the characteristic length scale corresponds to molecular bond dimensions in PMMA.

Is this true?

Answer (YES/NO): NO